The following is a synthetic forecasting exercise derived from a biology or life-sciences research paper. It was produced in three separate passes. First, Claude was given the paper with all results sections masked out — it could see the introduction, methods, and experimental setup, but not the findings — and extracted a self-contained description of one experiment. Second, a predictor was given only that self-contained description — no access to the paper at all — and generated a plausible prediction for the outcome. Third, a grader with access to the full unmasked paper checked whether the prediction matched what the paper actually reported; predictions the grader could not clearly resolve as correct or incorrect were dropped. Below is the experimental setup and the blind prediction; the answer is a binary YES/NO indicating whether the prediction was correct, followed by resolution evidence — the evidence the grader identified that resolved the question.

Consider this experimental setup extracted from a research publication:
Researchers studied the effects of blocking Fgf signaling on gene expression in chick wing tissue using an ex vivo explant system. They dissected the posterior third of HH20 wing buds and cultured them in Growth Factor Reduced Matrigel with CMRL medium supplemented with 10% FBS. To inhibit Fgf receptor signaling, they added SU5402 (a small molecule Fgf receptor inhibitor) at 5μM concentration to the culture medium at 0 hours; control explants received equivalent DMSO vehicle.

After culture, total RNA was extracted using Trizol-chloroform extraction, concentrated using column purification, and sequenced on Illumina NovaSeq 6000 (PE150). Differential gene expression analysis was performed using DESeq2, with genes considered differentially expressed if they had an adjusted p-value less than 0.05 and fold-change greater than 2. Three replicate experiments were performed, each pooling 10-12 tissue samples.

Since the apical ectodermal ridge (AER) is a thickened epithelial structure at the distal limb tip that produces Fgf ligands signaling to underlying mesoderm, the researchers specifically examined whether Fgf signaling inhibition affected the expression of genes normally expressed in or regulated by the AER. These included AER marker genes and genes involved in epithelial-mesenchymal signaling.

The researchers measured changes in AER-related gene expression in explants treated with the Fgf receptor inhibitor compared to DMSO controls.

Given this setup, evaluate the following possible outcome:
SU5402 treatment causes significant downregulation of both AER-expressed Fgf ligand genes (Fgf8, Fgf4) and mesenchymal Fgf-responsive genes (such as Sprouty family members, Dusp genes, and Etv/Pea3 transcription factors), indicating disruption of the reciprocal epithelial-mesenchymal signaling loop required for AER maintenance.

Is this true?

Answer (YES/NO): NO